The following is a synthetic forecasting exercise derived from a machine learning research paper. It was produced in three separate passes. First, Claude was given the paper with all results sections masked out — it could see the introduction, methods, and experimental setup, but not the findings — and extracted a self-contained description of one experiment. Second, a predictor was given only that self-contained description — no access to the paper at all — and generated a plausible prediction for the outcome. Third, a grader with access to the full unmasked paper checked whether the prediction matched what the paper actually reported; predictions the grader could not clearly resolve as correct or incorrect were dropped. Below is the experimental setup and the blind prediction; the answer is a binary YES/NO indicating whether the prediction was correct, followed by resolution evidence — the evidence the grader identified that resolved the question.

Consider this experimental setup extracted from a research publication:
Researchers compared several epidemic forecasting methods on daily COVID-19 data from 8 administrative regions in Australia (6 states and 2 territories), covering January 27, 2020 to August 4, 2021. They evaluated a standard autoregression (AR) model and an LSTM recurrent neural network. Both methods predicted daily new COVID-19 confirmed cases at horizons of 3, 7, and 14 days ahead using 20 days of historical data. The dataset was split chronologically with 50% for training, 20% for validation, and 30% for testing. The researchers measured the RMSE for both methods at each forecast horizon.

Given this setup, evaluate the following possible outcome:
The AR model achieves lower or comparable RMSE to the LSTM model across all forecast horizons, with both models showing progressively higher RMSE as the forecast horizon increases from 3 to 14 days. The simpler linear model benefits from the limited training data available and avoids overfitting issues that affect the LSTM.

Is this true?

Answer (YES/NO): YES